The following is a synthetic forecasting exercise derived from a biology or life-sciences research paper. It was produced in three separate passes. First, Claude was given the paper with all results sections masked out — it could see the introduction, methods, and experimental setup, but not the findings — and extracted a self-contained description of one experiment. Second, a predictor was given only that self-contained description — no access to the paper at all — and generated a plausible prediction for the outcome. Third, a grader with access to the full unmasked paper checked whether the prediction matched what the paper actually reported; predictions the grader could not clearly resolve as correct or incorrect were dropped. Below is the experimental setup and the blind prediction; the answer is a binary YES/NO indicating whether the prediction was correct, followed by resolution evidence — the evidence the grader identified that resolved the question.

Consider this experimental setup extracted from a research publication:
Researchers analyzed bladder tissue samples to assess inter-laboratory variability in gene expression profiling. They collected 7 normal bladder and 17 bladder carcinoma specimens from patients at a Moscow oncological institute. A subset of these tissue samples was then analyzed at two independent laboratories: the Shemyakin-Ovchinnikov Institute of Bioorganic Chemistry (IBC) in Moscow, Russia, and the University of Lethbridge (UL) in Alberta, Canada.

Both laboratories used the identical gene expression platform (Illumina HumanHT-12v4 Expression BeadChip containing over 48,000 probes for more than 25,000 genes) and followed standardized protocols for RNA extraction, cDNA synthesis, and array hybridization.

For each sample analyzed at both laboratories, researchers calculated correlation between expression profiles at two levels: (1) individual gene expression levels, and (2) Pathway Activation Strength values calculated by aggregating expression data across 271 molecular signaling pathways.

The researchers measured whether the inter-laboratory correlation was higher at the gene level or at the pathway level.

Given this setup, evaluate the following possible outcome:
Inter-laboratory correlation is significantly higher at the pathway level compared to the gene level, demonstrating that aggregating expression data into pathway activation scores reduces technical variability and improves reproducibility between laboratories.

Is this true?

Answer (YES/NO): YES